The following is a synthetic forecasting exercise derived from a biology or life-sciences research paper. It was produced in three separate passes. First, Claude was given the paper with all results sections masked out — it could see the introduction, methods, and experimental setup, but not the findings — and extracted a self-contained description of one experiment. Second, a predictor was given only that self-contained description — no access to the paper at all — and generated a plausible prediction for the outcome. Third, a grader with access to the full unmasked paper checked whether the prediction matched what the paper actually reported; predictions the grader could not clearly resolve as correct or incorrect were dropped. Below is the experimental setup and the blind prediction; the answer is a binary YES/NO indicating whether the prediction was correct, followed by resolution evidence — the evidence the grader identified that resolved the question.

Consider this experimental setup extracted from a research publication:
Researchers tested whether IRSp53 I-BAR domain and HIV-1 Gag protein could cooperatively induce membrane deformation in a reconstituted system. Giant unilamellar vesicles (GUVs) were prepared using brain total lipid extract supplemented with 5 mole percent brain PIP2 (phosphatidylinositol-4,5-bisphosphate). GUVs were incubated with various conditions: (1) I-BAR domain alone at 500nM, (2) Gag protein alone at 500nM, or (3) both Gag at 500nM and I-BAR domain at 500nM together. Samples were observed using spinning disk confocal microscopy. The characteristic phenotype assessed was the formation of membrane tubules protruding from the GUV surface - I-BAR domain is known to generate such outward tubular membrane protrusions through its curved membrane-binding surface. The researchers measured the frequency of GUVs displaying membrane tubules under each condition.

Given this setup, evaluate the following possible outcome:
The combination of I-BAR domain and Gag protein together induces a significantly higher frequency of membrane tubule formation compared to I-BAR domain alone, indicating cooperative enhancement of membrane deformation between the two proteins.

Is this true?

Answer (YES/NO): NO